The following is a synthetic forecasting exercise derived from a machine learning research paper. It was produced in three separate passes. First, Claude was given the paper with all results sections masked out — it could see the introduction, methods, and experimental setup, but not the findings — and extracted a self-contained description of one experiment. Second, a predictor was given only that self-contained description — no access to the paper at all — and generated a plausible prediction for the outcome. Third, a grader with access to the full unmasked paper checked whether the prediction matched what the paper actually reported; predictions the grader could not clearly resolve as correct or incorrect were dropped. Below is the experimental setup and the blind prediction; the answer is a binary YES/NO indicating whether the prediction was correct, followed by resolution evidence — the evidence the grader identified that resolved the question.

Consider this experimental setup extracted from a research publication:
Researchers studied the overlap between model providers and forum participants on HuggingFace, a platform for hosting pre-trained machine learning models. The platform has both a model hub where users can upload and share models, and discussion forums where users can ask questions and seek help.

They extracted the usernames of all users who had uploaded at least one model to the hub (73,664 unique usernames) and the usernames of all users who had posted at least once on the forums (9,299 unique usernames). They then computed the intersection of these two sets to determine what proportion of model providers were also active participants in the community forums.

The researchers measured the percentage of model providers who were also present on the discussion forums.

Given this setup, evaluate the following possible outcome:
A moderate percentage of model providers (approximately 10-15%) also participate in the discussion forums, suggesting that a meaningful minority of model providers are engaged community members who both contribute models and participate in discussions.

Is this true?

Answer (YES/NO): NO